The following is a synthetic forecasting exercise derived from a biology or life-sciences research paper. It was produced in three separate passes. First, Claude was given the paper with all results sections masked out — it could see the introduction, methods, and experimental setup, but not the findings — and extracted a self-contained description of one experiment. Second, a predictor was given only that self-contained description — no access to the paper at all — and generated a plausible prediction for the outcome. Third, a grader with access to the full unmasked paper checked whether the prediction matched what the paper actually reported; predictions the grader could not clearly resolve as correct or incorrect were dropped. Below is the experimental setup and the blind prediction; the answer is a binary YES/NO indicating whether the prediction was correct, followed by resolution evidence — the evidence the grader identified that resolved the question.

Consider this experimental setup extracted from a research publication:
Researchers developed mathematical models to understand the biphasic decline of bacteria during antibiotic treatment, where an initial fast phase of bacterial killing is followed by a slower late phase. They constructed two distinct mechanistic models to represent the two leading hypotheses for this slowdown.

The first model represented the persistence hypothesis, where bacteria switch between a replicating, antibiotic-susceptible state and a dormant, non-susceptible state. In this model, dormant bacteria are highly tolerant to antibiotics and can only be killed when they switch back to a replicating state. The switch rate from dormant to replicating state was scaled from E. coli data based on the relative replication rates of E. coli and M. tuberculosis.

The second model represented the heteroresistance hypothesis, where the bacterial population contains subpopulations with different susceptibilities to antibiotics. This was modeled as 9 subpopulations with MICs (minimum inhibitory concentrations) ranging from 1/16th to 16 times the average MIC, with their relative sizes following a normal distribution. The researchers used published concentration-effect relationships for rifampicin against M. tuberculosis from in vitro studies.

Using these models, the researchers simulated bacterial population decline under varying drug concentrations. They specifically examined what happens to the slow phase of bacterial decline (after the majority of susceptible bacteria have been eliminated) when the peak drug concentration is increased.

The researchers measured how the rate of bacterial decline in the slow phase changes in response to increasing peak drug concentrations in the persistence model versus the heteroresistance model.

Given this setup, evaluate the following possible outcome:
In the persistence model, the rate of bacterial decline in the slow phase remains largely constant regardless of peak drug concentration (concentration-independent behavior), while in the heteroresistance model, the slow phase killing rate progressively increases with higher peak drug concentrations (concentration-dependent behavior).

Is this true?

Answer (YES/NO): YES